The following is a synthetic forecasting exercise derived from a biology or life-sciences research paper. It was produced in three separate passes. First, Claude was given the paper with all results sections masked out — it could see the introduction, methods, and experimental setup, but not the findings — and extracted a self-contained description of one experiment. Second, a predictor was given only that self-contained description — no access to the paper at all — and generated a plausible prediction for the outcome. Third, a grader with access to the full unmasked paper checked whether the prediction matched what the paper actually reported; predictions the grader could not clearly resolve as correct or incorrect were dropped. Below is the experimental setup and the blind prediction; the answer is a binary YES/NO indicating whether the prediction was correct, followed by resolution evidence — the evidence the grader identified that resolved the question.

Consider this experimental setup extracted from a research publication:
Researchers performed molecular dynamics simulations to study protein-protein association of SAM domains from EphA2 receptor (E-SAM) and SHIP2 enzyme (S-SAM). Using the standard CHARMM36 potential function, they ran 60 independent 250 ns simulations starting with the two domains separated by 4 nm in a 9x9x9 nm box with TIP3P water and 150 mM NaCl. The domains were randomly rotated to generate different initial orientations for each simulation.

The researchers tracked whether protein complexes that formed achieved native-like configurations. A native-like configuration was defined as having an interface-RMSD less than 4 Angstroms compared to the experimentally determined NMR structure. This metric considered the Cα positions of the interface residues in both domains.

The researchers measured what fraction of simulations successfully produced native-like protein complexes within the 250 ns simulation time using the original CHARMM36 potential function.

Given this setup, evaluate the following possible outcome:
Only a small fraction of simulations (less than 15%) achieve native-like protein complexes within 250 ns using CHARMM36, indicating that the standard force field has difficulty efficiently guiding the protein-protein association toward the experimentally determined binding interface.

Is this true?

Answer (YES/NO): YES